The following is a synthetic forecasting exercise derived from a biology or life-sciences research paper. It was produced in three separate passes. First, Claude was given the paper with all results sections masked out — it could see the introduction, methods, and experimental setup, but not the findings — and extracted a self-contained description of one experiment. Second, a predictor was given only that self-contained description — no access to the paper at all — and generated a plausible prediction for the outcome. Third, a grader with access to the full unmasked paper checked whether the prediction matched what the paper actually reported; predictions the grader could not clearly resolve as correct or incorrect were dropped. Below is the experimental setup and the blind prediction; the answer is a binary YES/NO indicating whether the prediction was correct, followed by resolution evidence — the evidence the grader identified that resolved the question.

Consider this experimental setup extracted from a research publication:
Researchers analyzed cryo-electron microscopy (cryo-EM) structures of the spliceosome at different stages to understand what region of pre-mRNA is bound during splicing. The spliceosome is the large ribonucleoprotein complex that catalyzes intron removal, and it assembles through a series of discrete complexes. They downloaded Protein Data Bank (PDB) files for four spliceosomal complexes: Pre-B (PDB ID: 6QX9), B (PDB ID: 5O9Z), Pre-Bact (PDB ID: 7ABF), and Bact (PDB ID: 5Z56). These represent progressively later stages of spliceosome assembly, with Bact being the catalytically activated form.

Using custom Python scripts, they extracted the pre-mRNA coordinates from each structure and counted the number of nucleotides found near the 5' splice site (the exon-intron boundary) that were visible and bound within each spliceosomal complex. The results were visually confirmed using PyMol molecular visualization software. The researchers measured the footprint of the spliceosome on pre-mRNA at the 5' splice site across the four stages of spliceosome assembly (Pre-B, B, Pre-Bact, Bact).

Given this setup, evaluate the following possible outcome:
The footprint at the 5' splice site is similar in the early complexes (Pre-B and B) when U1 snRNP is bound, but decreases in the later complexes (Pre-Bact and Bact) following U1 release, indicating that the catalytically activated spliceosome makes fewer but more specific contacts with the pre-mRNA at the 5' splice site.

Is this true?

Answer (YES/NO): NO